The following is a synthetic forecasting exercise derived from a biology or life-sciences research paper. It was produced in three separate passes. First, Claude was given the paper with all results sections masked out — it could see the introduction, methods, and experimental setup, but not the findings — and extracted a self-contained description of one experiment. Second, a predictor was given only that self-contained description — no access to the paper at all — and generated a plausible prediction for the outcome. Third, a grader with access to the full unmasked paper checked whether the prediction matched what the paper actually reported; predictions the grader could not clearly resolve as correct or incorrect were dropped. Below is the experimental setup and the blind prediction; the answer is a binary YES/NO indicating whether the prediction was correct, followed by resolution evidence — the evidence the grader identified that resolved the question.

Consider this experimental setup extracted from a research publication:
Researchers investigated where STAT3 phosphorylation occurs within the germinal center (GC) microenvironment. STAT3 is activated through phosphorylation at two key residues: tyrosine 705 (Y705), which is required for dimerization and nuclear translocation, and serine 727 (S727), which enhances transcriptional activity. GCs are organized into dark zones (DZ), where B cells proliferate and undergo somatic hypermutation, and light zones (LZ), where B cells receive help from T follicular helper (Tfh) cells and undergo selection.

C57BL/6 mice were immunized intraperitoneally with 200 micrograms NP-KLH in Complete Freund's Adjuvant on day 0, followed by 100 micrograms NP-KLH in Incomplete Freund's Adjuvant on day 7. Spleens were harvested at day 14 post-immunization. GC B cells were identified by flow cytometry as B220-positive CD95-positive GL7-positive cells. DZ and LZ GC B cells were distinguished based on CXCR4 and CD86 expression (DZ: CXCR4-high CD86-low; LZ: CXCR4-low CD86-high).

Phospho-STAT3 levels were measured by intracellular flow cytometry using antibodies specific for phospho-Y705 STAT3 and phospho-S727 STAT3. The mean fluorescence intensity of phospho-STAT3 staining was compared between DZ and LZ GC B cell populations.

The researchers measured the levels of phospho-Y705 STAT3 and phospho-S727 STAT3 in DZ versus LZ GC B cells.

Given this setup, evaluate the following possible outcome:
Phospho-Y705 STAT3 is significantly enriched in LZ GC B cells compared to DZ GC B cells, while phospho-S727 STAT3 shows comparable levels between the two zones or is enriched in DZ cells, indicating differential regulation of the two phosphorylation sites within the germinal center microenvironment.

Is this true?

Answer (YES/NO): NO